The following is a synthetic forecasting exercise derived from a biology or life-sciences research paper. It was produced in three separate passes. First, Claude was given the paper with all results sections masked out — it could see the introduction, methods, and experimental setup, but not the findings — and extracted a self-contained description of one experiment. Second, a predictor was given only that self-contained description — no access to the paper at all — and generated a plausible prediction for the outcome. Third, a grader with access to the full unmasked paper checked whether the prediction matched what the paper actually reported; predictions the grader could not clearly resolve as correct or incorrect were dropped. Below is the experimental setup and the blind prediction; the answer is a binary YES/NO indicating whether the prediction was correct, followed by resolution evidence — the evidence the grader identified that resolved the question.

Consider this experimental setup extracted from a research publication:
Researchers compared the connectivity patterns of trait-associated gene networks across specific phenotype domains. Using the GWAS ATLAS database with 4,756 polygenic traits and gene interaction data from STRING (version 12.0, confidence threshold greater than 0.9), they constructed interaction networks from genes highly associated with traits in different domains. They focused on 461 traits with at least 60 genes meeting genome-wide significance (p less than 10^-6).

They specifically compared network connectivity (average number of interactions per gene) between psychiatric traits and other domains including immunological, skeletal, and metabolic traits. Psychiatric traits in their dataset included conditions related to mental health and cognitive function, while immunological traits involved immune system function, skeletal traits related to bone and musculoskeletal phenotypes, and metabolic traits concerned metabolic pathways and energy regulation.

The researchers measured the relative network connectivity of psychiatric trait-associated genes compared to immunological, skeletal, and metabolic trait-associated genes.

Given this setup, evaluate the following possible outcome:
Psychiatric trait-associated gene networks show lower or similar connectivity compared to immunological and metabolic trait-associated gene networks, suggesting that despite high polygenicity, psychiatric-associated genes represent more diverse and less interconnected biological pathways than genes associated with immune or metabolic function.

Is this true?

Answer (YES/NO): YES